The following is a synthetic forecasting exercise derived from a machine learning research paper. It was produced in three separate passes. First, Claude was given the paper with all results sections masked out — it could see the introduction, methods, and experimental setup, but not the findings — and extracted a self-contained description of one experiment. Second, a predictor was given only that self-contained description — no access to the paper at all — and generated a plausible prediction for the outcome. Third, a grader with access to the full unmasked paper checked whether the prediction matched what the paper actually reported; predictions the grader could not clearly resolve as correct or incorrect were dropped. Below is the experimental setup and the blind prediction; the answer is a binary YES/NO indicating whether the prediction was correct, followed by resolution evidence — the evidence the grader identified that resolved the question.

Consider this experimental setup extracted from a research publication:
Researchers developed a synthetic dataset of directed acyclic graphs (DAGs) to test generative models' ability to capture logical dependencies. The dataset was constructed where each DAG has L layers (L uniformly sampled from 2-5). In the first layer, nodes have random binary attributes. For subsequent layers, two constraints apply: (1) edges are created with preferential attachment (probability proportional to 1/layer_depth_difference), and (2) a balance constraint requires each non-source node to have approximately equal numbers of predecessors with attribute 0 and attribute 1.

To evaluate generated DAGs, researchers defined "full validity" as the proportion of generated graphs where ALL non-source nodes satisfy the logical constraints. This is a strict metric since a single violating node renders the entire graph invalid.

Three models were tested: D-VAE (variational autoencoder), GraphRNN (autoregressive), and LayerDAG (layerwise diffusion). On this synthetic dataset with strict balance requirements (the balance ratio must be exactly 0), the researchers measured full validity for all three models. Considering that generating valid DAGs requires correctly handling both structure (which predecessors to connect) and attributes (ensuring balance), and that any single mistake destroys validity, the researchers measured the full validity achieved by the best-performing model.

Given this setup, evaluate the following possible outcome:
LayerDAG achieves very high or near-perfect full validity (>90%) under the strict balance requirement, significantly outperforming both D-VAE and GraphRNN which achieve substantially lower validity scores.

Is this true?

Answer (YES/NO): NO